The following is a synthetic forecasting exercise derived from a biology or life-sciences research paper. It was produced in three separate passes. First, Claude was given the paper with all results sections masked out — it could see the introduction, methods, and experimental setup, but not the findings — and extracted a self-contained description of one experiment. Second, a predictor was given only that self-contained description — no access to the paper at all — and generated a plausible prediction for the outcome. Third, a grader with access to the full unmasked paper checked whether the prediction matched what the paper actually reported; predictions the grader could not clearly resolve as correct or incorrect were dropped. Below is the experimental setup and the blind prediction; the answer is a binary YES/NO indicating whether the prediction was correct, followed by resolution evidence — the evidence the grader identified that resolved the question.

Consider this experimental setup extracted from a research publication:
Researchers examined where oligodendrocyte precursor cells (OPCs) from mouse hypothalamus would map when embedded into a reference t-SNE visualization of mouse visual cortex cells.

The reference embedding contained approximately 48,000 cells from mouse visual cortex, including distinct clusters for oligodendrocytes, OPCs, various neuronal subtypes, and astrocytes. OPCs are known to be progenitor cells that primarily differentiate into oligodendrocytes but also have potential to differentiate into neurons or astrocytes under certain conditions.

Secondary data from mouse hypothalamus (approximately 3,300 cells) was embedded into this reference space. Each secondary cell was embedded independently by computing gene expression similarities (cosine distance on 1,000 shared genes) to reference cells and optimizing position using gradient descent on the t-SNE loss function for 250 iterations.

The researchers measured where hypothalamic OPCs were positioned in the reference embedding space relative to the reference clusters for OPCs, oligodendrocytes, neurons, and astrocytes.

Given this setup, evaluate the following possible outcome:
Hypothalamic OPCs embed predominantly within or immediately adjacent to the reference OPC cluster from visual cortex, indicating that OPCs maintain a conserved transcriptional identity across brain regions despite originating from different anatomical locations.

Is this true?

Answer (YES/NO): YES